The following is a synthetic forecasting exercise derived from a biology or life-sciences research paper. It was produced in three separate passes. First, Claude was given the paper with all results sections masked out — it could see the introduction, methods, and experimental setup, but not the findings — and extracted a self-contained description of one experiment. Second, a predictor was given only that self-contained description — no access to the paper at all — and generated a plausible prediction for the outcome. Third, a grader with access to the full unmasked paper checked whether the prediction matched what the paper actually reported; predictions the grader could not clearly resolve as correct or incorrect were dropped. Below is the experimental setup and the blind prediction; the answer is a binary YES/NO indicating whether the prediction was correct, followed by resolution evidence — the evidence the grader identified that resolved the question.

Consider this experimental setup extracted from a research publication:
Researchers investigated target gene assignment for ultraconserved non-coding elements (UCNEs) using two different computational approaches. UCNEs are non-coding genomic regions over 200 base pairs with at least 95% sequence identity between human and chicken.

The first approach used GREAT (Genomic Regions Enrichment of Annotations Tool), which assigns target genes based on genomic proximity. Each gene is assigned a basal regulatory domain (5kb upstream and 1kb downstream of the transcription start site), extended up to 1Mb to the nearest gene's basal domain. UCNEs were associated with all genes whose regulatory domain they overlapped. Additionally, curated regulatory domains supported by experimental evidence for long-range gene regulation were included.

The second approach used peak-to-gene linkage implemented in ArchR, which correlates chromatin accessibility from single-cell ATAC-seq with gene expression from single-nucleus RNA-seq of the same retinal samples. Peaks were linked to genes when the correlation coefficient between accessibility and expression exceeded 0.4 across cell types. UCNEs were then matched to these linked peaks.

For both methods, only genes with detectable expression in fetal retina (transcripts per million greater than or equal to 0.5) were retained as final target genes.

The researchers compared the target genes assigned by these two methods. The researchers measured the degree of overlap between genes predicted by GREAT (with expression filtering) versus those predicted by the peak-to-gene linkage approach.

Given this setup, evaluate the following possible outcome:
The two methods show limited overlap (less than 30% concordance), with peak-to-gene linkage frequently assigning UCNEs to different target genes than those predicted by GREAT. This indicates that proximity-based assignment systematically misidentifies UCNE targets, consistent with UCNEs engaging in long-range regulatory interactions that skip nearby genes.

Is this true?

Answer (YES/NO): NO